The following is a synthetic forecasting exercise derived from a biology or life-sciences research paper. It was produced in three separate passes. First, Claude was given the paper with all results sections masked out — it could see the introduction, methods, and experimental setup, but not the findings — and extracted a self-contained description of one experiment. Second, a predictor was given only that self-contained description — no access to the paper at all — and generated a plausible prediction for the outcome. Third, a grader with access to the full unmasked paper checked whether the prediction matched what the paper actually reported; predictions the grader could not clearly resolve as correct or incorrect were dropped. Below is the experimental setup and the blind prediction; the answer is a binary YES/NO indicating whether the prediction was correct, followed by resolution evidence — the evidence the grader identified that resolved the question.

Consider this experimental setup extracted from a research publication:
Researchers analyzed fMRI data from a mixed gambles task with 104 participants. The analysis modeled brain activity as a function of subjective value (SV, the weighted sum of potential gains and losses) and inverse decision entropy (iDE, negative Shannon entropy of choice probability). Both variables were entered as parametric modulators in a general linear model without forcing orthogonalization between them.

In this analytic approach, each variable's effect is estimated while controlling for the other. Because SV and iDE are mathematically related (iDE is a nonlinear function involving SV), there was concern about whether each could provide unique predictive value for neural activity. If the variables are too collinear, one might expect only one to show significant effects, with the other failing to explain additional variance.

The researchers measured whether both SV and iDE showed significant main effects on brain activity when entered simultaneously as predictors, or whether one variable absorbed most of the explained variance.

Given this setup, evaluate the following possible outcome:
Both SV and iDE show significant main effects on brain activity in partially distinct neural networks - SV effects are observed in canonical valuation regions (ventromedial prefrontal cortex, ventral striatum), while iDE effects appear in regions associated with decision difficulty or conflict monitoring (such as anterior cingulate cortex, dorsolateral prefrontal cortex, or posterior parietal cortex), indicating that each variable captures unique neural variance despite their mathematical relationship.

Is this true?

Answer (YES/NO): NO